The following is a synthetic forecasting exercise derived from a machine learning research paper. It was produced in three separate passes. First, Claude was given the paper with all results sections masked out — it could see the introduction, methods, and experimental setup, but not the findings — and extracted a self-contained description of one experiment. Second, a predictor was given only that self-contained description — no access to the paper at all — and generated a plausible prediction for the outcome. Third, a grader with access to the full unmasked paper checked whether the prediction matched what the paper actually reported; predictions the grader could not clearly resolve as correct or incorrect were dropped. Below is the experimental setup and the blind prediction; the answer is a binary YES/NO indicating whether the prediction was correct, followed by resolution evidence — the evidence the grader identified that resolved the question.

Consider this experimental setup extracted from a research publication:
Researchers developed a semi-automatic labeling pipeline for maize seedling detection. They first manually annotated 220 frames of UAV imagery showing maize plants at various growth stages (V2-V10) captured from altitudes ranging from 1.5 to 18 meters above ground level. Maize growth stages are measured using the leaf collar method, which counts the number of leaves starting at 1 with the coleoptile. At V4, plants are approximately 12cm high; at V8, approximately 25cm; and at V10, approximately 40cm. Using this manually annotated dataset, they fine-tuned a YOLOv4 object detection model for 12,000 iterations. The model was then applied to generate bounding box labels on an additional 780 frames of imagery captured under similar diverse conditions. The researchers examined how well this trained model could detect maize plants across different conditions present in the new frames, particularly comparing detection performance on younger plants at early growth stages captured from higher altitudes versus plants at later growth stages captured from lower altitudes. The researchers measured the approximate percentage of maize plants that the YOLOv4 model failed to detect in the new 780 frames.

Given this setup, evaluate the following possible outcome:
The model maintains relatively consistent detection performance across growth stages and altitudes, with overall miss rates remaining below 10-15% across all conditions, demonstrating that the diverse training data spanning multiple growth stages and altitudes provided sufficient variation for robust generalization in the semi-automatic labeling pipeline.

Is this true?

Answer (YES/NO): NO